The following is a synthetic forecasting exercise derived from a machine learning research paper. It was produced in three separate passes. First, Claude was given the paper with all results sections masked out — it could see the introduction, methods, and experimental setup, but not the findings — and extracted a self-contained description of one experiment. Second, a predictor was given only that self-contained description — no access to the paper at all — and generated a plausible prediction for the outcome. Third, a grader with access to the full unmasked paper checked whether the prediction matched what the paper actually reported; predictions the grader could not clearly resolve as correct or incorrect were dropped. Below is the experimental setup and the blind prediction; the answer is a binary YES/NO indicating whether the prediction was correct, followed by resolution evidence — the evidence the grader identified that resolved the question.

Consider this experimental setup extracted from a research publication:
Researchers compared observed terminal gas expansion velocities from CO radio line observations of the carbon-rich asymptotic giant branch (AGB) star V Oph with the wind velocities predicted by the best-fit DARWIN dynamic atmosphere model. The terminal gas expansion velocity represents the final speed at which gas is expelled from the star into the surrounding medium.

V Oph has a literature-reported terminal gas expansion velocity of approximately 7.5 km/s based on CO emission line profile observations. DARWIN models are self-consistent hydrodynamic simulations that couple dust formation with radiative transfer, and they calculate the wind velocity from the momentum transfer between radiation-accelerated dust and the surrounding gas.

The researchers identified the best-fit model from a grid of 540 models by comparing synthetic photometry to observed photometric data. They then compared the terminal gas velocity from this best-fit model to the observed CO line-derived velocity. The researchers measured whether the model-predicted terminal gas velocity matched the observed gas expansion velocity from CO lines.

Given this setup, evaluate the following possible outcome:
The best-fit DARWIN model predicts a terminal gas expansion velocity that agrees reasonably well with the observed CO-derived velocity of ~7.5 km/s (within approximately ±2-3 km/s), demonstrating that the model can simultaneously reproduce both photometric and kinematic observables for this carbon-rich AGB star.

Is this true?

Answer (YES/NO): YES